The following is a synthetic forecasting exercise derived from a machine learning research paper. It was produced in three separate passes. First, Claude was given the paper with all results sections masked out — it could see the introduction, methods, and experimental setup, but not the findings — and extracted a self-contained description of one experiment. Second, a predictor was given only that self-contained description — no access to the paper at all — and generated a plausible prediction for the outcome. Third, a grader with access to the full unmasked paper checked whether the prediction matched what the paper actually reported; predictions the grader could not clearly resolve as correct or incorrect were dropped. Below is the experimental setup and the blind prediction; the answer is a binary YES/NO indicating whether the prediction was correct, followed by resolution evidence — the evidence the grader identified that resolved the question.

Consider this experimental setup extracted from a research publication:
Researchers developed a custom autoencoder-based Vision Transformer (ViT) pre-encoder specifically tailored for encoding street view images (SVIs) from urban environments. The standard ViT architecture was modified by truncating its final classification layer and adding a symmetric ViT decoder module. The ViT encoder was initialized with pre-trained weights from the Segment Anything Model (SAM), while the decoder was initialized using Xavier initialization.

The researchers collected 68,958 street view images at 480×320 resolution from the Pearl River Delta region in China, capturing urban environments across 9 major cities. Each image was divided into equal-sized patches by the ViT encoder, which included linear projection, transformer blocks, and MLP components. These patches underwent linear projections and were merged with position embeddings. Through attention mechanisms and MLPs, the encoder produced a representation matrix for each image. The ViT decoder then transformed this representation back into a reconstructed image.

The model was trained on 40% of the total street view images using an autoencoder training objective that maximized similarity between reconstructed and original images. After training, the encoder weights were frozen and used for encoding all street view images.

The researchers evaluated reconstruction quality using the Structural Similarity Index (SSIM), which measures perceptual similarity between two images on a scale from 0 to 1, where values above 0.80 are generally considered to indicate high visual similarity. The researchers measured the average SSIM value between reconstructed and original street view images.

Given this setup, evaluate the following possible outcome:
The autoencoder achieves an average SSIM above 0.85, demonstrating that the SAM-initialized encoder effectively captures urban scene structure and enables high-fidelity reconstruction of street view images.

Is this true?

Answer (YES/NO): YES